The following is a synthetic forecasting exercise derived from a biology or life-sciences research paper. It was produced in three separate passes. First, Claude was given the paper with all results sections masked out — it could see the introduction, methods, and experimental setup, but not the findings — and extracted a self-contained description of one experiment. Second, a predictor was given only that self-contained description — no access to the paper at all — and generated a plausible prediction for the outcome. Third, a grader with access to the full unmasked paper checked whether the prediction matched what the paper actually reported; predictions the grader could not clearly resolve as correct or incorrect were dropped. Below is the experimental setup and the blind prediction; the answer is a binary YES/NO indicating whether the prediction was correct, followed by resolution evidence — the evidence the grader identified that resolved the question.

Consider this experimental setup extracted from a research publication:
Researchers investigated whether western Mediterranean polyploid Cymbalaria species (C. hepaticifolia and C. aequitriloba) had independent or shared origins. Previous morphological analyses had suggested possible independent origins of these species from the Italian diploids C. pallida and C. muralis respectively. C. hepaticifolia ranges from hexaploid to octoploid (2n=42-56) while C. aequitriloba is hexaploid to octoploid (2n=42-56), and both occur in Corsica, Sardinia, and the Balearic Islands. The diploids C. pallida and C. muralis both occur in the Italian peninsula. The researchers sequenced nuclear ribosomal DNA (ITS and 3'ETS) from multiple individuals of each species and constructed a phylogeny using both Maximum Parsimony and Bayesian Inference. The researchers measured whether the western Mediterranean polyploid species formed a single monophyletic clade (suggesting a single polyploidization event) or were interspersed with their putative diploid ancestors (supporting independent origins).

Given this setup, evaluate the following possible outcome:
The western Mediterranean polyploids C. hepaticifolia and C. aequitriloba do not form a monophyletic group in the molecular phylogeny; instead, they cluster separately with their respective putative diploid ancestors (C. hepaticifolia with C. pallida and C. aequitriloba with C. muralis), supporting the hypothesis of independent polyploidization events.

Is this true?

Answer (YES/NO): NO